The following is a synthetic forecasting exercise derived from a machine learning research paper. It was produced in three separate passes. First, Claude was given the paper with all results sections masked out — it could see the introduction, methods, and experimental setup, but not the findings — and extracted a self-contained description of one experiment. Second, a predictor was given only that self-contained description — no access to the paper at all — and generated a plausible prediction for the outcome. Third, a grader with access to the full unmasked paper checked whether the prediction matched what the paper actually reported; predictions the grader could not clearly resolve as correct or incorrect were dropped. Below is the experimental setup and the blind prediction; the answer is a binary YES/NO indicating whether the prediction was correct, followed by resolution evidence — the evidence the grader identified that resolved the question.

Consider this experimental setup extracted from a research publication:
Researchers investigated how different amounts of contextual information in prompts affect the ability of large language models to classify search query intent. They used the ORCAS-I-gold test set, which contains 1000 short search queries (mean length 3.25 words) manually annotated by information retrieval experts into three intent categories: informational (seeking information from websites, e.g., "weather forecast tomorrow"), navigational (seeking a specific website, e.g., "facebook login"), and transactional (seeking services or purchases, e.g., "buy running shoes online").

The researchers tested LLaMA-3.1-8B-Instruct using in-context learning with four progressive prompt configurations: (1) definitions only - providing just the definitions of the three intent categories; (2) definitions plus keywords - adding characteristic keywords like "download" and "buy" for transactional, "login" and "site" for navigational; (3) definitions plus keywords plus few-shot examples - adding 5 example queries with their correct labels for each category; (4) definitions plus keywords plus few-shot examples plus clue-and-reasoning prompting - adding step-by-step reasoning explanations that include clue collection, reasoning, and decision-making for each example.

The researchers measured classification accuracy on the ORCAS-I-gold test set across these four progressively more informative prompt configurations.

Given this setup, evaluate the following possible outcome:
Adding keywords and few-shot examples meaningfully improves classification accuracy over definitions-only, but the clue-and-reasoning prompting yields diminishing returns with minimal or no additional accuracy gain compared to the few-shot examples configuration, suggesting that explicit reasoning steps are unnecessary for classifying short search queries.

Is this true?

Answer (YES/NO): NO